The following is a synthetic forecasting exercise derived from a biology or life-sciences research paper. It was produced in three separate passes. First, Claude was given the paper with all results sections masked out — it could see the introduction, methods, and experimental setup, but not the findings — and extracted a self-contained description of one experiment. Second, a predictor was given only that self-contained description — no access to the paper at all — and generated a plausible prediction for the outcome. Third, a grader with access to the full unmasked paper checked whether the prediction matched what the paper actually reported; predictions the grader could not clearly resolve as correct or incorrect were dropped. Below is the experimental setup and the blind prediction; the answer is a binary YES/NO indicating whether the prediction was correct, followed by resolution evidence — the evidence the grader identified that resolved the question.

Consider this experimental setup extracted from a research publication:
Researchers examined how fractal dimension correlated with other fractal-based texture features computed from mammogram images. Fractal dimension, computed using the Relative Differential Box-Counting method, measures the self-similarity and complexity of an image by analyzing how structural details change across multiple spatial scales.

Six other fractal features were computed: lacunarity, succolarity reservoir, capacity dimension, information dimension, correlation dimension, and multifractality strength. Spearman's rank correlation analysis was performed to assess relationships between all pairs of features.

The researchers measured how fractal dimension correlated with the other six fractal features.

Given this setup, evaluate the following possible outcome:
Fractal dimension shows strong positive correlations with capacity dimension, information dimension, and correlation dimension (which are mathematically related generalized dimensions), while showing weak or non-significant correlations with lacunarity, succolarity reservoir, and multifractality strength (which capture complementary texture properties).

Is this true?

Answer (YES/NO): NO